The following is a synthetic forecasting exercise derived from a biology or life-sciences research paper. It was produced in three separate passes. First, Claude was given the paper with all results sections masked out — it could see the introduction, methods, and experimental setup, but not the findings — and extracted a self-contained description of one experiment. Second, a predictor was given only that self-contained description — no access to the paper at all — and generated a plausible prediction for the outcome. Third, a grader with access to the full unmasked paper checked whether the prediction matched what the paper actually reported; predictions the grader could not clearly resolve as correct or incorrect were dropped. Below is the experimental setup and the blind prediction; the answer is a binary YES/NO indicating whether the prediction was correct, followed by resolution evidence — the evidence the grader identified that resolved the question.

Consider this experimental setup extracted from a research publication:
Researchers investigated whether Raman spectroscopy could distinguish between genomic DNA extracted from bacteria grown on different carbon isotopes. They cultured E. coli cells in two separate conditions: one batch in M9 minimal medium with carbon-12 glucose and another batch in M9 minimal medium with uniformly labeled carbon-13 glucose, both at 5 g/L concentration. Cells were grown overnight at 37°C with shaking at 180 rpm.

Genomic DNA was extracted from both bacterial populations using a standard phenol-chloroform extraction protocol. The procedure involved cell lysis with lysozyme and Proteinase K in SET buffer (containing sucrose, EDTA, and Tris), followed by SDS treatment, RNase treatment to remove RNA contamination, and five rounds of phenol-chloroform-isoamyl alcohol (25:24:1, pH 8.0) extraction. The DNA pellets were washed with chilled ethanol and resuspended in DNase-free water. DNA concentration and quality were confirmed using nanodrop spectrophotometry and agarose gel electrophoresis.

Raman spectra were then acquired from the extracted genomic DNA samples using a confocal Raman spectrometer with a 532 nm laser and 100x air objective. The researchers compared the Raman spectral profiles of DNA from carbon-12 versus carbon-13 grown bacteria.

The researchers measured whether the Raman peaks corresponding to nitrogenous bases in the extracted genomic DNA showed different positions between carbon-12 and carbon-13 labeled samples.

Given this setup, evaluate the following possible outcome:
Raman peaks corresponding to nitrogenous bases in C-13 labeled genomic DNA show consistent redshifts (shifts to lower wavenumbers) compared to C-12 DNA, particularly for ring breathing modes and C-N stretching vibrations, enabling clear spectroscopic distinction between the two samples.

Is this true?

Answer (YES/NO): YES